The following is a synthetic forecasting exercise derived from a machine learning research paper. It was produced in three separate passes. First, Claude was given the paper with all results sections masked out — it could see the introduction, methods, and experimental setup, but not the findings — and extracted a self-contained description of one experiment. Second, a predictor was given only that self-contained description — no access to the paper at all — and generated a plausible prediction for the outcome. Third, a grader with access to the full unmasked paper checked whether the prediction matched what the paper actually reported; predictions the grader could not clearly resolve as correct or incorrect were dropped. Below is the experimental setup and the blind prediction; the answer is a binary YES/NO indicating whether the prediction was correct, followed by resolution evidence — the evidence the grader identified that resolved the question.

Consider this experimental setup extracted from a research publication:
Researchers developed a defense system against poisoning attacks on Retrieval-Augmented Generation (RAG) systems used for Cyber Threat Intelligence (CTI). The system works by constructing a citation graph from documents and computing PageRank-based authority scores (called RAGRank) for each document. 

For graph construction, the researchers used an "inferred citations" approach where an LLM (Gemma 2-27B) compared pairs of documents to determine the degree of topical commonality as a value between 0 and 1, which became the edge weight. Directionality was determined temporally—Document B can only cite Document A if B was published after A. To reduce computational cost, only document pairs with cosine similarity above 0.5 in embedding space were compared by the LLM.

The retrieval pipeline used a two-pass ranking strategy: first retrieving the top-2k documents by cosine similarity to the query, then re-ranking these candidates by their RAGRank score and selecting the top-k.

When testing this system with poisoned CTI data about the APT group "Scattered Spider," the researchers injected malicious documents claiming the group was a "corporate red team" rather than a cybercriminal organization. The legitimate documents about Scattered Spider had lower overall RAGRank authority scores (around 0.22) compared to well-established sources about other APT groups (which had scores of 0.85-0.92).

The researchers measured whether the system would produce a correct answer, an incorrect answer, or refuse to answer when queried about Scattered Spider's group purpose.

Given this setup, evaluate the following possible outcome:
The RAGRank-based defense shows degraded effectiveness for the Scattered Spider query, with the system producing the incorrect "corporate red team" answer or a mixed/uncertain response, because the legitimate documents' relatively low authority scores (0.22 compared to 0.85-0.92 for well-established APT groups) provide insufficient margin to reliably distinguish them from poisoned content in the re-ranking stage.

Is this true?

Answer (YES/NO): NO